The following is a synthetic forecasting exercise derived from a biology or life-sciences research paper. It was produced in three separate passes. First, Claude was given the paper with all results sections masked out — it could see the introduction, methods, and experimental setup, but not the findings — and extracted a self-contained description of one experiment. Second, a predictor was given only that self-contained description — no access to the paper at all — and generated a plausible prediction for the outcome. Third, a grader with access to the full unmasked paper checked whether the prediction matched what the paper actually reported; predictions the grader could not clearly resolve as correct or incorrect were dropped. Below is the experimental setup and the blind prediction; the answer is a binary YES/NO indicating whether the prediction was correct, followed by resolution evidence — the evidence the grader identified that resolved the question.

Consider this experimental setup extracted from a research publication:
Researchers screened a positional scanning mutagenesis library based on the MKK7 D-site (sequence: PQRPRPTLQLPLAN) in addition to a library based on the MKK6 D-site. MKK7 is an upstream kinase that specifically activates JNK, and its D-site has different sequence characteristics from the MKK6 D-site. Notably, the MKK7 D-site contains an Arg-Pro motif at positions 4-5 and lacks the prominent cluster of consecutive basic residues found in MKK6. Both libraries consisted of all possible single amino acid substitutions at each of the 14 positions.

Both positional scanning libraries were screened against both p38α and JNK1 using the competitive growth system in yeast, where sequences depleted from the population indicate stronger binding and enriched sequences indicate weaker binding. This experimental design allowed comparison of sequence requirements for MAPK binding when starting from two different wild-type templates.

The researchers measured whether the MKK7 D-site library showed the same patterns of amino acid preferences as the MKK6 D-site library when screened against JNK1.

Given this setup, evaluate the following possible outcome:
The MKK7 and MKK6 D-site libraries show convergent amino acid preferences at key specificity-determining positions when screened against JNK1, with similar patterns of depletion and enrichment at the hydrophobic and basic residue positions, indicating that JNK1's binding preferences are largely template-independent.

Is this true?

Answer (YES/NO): NO